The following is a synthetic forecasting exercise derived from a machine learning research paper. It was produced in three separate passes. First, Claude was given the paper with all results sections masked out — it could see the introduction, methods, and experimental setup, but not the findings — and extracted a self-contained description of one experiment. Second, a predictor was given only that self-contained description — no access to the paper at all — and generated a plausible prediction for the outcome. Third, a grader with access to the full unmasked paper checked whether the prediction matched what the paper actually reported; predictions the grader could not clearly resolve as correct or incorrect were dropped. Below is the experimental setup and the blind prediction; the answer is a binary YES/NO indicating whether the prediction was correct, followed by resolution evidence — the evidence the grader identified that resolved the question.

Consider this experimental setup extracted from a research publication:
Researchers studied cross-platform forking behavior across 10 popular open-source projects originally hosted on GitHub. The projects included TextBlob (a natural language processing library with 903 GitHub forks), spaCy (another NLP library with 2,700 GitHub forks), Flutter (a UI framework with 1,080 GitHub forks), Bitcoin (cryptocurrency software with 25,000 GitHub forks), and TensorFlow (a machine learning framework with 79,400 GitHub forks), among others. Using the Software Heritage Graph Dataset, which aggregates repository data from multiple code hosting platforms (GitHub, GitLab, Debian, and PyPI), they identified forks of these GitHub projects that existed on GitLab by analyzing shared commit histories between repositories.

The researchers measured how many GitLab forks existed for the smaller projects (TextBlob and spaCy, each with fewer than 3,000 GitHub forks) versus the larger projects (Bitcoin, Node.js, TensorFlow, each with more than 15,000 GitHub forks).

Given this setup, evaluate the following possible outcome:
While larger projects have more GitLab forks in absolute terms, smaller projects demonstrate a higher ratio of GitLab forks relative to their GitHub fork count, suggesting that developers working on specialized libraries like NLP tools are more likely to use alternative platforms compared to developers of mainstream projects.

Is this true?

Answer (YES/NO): NO